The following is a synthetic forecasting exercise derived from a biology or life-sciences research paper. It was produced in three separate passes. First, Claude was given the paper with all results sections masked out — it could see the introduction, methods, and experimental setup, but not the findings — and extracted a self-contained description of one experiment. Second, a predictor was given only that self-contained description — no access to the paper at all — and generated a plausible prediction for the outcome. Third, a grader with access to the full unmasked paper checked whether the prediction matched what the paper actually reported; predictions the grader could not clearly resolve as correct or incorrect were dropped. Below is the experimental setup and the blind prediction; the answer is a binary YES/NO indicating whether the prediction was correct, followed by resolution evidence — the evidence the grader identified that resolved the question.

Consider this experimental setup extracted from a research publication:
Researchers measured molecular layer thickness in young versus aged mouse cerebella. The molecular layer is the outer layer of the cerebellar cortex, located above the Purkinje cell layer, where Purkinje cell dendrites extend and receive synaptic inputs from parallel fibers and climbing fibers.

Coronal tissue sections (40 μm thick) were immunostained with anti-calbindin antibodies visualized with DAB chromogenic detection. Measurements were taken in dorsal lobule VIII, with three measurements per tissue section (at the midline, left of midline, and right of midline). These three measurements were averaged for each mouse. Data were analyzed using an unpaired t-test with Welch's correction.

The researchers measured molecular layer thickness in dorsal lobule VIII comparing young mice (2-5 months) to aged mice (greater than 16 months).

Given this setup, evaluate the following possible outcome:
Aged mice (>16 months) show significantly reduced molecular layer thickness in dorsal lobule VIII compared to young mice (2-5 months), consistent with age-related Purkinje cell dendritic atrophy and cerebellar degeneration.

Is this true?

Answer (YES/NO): YES